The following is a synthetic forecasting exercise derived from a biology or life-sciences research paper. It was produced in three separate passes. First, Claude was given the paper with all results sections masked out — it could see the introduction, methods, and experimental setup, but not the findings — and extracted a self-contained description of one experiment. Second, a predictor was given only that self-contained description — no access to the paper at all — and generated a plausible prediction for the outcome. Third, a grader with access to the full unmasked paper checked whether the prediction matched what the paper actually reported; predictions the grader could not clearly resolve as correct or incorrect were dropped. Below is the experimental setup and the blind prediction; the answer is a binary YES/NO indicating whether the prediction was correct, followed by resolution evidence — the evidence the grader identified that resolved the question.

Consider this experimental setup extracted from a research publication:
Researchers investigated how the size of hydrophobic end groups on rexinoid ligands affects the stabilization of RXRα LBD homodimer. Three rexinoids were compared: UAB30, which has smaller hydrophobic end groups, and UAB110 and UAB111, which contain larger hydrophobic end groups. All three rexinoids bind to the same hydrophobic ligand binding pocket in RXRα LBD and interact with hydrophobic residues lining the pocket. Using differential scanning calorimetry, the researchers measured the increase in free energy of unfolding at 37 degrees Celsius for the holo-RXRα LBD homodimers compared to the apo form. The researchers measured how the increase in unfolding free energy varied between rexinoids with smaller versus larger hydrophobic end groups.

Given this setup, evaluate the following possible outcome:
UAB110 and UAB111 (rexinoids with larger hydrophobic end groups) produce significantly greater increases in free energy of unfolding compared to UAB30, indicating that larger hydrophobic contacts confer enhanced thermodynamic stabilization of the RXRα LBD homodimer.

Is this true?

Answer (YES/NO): YES